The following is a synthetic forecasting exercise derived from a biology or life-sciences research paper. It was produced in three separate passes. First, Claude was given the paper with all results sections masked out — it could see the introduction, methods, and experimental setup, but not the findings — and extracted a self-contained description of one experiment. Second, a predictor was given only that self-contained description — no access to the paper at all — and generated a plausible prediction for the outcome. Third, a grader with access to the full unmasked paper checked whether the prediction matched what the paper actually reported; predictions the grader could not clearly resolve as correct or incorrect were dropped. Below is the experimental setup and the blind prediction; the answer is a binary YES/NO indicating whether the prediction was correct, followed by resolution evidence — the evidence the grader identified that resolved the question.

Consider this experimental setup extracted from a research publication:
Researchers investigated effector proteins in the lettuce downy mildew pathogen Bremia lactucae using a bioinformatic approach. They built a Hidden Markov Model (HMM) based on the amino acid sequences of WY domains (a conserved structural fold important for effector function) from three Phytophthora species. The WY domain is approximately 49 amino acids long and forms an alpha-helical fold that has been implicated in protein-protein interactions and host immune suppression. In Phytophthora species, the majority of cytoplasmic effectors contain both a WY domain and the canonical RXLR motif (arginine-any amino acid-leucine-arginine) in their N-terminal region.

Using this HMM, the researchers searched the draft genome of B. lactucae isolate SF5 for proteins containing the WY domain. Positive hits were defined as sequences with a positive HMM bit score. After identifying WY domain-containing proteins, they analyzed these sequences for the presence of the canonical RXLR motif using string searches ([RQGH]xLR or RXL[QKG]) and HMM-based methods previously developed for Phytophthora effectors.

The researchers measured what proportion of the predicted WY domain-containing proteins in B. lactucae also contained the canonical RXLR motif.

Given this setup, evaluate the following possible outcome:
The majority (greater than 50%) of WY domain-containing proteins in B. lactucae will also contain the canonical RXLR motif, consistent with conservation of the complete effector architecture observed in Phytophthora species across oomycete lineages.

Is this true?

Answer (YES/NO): NO